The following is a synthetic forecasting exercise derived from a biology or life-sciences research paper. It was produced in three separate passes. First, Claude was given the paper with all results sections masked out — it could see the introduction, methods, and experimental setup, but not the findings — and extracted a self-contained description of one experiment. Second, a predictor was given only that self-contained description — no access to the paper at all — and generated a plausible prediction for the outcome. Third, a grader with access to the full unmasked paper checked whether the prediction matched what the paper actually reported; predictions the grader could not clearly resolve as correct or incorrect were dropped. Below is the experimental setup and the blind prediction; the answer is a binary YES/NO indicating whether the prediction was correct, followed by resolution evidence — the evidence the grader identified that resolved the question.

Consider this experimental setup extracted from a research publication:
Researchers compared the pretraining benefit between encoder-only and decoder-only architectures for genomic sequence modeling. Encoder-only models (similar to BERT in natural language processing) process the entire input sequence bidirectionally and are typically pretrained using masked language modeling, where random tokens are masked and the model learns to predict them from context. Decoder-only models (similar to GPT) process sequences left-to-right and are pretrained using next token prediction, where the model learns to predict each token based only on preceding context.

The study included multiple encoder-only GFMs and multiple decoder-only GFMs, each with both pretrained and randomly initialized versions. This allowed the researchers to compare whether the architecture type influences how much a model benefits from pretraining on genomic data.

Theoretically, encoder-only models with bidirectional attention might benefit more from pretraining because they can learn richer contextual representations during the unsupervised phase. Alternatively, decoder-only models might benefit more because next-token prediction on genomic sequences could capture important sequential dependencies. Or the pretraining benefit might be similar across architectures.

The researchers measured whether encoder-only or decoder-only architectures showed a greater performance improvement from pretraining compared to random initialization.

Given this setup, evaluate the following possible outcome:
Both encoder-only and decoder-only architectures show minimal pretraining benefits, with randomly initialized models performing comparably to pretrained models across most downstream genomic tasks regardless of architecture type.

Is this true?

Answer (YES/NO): YES